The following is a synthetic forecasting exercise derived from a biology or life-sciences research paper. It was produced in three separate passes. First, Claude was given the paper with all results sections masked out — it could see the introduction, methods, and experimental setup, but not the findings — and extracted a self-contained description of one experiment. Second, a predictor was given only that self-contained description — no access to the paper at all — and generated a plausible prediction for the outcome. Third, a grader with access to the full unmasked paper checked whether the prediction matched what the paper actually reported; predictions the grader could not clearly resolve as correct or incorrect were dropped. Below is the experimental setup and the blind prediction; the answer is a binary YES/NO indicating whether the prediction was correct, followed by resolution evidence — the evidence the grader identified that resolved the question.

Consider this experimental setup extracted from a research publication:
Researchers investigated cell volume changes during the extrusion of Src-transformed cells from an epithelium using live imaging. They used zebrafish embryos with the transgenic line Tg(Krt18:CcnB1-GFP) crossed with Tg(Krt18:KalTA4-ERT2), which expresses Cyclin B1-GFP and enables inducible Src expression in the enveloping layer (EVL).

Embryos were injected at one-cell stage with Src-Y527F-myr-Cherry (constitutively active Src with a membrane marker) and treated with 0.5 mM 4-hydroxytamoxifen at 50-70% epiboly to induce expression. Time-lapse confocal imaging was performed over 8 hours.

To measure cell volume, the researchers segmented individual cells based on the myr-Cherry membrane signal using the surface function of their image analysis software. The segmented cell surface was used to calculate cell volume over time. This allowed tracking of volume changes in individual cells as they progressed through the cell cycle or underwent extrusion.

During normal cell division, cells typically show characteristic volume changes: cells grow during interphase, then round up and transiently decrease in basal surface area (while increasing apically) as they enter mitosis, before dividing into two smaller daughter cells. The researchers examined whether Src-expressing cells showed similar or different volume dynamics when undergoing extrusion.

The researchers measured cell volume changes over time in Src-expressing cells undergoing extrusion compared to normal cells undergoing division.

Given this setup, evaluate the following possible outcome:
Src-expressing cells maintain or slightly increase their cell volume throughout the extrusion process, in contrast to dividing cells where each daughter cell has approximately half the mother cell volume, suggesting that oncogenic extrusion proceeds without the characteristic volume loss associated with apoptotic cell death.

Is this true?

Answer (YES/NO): NO